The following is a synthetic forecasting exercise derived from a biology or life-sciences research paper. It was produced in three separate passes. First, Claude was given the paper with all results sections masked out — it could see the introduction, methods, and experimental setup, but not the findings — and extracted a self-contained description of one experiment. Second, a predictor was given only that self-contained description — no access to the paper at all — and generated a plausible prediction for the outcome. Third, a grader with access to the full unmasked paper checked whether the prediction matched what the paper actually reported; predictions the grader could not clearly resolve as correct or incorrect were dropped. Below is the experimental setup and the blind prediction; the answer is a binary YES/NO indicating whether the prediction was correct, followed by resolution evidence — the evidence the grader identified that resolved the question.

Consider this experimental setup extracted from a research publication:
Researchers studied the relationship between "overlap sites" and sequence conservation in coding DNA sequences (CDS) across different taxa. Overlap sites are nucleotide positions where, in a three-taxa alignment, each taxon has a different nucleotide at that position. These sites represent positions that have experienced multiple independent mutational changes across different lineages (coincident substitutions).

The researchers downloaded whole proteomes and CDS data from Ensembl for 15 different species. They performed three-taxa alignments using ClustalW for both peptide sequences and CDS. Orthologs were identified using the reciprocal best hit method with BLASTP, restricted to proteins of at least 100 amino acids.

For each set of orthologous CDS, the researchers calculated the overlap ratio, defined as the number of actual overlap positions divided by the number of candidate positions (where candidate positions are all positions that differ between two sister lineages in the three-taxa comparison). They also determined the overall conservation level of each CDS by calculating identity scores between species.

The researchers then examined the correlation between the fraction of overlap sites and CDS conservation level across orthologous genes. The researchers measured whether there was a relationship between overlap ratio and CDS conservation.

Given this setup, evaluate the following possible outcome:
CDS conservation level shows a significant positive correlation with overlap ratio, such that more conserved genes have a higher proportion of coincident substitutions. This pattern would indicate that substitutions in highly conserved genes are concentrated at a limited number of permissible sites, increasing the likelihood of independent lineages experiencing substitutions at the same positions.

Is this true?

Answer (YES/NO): NO